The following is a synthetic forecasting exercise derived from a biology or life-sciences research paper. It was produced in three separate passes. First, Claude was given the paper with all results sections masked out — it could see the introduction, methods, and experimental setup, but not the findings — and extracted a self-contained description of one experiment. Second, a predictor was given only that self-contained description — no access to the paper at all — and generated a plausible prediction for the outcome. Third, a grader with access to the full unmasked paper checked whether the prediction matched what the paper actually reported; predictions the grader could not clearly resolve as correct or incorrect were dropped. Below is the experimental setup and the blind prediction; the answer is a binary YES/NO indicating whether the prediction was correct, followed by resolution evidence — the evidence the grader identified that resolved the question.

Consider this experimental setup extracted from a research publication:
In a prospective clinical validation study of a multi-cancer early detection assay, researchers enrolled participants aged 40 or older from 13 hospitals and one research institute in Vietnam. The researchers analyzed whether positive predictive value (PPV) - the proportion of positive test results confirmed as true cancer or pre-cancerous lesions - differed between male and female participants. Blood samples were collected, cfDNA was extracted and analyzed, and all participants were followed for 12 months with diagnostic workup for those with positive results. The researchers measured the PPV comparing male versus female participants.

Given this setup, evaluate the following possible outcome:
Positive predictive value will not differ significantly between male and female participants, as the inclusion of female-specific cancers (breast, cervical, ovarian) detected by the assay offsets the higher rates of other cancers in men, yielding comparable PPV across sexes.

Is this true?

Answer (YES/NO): NO